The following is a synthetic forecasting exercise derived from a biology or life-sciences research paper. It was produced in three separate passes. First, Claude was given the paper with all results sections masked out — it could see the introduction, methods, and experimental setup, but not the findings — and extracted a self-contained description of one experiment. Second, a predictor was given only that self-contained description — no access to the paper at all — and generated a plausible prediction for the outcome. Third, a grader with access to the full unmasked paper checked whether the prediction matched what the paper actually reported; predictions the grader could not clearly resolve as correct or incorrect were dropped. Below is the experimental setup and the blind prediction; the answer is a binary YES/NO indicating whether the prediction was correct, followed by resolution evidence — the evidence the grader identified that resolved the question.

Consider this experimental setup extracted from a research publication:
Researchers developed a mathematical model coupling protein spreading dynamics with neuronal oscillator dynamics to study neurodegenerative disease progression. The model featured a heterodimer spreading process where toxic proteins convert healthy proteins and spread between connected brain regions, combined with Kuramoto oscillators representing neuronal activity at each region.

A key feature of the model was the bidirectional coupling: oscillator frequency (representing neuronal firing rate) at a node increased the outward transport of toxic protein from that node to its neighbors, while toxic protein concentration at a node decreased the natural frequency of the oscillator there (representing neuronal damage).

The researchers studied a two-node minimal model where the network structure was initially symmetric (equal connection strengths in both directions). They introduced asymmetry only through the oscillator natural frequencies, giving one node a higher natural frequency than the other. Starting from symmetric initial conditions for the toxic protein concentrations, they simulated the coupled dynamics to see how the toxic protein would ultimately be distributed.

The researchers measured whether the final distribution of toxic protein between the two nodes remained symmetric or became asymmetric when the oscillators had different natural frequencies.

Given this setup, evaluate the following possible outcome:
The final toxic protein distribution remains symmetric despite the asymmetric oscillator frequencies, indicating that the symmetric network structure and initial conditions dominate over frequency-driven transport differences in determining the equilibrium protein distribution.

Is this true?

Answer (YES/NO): NO